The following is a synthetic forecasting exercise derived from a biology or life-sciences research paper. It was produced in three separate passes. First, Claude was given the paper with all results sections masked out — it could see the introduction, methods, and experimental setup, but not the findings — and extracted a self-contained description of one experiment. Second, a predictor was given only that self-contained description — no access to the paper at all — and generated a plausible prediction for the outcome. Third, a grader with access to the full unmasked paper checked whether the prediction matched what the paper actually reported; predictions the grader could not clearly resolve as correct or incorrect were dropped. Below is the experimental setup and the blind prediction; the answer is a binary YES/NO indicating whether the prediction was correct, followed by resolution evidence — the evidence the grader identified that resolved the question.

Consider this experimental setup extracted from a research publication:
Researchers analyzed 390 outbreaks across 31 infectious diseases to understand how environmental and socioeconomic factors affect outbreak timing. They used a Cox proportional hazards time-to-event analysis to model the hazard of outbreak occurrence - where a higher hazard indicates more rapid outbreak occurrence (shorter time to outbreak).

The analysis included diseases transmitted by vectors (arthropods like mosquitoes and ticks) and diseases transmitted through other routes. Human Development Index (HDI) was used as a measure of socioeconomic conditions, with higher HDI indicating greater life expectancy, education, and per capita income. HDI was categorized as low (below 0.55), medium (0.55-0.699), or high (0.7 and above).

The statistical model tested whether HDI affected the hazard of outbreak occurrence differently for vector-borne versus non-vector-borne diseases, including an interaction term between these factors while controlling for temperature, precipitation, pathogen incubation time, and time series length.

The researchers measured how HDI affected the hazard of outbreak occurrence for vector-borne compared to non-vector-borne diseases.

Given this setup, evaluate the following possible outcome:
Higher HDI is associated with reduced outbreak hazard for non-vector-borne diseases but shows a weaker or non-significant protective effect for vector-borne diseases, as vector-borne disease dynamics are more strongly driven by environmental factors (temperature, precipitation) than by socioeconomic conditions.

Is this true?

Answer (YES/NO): NO